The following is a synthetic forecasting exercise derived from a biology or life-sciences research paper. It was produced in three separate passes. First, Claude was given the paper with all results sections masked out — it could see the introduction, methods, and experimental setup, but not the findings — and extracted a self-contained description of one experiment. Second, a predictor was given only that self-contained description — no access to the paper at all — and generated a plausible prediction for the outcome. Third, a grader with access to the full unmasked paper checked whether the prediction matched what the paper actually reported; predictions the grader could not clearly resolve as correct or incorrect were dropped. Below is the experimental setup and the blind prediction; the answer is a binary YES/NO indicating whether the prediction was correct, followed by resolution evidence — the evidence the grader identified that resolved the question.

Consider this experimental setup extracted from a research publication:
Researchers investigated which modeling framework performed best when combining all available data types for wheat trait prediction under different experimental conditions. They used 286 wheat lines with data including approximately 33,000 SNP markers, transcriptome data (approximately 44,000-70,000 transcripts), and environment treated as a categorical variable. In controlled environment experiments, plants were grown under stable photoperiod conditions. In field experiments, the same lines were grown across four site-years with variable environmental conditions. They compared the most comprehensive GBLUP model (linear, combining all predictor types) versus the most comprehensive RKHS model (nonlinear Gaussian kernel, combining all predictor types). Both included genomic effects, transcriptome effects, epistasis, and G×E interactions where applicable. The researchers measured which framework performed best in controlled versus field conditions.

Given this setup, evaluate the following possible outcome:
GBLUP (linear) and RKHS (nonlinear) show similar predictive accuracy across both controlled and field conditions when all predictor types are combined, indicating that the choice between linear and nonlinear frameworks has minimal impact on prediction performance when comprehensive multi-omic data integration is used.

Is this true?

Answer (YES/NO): NO